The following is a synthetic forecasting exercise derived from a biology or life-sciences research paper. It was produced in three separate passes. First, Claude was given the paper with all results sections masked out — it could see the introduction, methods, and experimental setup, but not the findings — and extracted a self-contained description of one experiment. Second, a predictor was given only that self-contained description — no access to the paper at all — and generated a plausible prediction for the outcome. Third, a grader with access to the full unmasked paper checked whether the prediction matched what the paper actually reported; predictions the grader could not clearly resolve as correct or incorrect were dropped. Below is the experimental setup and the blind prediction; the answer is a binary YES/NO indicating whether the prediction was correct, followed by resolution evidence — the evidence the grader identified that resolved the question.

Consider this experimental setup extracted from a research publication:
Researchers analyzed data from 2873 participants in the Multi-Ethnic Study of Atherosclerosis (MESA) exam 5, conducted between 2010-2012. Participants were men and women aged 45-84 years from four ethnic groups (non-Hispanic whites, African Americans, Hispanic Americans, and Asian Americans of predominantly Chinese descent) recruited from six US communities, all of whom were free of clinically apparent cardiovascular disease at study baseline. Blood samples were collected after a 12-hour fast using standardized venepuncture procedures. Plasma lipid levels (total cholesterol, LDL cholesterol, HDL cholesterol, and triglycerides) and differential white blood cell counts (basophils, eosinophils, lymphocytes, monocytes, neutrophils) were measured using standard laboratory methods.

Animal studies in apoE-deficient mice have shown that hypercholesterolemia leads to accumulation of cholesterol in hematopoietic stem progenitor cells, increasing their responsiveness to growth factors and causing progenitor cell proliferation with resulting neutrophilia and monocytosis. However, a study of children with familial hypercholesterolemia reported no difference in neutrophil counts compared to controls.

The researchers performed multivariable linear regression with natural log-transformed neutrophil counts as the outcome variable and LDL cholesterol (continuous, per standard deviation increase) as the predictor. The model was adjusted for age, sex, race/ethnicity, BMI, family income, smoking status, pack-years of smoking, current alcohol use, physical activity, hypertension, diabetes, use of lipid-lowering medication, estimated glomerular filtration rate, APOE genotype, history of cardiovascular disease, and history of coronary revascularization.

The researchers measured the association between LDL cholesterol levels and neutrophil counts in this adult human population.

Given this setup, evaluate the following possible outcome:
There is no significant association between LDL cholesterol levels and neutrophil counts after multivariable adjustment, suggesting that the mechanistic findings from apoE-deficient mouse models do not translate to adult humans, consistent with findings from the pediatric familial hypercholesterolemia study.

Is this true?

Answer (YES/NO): YES